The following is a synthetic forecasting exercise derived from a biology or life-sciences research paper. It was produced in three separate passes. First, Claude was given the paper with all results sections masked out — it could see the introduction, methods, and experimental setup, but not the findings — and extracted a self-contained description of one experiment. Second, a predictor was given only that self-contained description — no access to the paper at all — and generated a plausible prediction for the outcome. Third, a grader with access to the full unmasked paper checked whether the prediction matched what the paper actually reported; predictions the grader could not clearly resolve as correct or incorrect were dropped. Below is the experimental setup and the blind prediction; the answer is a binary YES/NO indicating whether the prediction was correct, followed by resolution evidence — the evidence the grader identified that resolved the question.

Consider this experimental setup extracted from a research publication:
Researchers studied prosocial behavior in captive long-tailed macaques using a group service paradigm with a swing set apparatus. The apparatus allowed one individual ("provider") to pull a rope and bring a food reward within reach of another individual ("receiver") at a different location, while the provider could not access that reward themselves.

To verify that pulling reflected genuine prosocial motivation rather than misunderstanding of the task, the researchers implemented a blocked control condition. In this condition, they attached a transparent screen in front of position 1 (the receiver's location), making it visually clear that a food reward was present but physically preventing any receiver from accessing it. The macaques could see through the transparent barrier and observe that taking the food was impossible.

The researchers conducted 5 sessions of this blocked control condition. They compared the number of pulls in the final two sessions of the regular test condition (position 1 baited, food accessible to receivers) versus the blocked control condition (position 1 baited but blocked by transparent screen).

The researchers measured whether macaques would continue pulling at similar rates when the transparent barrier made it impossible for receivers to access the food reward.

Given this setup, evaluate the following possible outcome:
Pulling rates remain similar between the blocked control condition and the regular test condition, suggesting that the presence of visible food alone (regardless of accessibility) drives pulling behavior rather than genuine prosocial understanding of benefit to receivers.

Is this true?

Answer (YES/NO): NO